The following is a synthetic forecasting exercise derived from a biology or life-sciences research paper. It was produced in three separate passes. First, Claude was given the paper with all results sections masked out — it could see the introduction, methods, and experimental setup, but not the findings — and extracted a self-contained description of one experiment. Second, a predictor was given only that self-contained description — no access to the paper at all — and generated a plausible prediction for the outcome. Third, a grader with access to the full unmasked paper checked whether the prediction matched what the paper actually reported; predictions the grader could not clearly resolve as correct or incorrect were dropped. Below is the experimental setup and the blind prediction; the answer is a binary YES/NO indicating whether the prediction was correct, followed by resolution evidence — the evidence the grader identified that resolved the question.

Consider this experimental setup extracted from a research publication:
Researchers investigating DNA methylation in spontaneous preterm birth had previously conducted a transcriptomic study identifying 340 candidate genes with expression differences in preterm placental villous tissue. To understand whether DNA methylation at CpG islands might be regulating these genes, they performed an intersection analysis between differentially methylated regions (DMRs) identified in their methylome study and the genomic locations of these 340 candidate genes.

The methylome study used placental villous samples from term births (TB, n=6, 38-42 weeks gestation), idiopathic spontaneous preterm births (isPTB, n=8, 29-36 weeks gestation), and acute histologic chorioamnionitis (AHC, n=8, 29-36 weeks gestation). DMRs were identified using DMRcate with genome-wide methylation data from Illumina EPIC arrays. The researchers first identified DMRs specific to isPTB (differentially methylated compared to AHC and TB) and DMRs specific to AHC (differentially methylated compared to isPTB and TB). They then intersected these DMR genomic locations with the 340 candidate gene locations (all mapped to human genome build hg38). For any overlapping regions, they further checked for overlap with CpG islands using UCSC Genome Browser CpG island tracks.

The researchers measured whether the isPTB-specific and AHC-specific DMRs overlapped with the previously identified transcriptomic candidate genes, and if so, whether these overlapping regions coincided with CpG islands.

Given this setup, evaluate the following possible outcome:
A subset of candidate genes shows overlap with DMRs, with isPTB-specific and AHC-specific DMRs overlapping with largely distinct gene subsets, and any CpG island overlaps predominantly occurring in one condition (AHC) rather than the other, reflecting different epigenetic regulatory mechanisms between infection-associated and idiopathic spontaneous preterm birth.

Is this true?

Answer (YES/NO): NO